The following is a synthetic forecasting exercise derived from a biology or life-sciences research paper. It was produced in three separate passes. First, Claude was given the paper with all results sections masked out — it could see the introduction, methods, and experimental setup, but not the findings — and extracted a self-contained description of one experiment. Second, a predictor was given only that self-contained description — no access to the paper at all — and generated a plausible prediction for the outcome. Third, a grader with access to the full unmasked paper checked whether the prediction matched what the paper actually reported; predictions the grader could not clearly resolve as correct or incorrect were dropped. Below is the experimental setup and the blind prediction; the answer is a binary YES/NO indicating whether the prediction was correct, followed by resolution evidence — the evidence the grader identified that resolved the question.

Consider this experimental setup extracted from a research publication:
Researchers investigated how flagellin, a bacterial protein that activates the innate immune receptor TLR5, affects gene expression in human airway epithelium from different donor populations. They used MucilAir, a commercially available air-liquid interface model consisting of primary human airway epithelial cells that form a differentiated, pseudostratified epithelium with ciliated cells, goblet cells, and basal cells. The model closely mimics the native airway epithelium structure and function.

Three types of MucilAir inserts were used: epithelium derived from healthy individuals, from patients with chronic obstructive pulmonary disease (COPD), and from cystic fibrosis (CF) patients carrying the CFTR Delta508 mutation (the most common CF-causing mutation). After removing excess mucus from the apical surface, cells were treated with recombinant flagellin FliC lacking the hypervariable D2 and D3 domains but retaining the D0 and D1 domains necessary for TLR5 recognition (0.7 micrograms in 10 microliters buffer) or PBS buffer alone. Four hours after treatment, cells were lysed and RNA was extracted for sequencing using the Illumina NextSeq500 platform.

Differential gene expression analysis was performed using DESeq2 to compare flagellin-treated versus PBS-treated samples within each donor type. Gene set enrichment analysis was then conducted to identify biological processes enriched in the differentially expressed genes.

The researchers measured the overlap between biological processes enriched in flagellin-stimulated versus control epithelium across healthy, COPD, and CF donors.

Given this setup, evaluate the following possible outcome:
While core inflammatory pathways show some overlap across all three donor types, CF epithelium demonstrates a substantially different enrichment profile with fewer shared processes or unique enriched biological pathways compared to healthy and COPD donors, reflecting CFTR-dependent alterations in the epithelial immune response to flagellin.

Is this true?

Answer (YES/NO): NO